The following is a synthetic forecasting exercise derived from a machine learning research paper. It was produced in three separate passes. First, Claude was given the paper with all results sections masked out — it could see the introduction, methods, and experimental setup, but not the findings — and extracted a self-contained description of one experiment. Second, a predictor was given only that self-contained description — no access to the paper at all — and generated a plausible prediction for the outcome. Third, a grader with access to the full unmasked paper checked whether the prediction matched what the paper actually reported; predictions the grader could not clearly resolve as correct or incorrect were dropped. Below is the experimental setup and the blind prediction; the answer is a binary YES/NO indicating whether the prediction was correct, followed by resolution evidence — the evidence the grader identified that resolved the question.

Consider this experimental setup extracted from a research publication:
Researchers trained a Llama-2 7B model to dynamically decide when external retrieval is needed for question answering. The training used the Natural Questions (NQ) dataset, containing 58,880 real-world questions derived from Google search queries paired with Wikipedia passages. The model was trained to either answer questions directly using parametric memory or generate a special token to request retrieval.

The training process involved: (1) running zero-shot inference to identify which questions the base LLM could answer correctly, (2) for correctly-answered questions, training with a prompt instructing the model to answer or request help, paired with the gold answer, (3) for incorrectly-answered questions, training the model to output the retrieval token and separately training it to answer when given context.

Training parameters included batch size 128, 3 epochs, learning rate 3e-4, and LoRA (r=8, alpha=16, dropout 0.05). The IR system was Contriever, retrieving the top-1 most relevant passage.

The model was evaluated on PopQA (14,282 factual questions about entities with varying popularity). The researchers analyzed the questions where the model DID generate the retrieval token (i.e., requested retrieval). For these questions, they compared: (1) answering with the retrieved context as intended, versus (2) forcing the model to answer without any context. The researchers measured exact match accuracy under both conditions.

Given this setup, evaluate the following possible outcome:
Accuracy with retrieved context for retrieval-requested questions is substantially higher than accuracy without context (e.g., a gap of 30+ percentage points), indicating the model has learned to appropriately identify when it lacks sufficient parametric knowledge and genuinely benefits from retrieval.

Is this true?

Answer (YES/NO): NO